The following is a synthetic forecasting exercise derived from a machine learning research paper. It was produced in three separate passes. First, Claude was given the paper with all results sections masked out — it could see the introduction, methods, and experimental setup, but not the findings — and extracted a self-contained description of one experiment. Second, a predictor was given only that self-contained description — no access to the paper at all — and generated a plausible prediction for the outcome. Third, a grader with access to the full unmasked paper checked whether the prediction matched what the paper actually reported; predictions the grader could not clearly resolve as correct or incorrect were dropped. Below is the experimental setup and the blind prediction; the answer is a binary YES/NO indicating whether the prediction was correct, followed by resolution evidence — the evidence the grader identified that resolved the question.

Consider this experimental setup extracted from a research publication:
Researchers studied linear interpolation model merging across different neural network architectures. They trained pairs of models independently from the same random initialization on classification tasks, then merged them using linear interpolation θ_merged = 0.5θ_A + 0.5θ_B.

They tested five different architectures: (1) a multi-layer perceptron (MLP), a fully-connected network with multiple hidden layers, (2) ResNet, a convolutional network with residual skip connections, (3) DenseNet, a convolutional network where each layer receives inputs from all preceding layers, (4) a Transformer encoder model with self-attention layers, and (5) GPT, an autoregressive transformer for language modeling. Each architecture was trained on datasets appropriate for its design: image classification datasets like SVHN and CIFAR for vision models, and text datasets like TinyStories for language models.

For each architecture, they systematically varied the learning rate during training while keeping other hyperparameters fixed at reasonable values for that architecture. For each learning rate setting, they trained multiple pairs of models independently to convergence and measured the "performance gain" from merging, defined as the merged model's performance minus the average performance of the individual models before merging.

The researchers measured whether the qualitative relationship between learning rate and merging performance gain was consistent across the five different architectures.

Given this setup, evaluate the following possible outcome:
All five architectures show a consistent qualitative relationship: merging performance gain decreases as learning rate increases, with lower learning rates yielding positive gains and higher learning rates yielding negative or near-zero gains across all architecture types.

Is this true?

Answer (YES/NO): NO